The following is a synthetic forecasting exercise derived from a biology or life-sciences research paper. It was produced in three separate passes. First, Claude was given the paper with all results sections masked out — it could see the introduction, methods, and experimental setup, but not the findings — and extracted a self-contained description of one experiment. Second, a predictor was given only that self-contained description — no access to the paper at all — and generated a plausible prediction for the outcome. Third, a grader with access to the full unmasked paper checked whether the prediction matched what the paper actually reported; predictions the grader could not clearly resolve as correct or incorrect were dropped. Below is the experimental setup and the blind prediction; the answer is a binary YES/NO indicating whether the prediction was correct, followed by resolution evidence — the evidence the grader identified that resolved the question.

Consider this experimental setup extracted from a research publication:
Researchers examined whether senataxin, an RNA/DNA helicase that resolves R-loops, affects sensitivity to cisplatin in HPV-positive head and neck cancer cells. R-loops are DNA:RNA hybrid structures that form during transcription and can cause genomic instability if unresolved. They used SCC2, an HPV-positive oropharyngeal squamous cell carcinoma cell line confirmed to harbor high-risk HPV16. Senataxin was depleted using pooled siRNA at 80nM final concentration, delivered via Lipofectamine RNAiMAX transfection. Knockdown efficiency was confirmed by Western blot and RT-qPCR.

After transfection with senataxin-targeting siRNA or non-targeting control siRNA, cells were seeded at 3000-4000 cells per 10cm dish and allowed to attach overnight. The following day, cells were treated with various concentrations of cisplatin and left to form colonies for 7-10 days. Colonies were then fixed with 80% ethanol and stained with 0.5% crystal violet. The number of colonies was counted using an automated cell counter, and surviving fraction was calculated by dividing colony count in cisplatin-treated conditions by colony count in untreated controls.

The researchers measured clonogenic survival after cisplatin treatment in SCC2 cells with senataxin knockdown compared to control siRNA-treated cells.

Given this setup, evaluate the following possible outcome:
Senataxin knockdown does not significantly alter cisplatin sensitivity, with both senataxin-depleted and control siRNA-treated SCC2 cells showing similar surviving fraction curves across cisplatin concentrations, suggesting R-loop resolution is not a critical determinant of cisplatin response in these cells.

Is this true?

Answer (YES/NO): NO